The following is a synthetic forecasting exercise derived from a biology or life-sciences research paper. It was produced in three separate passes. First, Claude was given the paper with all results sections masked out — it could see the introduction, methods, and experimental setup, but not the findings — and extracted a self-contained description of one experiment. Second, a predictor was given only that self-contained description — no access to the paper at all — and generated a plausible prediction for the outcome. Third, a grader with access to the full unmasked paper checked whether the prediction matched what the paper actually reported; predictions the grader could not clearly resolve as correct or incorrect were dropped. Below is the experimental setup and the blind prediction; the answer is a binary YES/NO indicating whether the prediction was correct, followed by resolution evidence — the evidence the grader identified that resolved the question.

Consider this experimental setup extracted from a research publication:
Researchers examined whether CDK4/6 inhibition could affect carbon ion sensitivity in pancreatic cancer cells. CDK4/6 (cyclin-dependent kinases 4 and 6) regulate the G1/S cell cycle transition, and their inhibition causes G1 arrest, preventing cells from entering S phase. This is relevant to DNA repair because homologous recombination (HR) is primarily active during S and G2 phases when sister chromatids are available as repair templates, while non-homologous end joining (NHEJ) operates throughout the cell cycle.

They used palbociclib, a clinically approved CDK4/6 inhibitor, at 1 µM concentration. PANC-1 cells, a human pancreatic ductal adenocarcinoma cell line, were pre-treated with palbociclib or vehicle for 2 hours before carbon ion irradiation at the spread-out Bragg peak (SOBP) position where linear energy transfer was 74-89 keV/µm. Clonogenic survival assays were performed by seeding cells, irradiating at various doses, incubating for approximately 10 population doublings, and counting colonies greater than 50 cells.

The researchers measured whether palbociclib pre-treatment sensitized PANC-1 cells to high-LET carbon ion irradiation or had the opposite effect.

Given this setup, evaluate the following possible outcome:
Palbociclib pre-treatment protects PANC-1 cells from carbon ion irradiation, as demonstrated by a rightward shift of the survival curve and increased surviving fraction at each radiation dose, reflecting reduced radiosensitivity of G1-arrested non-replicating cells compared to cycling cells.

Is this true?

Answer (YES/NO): NO